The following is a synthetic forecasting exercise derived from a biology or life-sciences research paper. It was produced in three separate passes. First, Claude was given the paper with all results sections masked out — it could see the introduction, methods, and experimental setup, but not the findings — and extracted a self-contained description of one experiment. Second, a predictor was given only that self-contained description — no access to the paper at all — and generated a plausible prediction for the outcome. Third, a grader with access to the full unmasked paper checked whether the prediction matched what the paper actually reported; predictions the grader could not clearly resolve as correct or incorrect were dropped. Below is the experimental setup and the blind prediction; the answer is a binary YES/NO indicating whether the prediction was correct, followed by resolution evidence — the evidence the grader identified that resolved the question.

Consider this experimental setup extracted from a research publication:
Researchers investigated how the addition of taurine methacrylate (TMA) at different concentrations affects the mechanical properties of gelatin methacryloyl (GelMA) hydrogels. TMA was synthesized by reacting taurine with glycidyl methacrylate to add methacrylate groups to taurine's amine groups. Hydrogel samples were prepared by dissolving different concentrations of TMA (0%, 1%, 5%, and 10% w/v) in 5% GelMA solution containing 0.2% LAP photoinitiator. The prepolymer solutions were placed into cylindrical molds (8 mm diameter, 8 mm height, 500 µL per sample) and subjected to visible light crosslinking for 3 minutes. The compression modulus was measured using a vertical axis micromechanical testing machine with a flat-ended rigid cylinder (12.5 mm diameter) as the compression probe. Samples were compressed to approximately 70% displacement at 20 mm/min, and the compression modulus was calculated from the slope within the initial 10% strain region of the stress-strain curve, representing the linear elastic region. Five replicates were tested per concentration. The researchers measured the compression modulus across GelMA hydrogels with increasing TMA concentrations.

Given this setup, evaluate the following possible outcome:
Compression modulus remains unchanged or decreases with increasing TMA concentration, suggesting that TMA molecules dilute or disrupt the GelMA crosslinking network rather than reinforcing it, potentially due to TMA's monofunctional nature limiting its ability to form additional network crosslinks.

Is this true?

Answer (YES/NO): NO